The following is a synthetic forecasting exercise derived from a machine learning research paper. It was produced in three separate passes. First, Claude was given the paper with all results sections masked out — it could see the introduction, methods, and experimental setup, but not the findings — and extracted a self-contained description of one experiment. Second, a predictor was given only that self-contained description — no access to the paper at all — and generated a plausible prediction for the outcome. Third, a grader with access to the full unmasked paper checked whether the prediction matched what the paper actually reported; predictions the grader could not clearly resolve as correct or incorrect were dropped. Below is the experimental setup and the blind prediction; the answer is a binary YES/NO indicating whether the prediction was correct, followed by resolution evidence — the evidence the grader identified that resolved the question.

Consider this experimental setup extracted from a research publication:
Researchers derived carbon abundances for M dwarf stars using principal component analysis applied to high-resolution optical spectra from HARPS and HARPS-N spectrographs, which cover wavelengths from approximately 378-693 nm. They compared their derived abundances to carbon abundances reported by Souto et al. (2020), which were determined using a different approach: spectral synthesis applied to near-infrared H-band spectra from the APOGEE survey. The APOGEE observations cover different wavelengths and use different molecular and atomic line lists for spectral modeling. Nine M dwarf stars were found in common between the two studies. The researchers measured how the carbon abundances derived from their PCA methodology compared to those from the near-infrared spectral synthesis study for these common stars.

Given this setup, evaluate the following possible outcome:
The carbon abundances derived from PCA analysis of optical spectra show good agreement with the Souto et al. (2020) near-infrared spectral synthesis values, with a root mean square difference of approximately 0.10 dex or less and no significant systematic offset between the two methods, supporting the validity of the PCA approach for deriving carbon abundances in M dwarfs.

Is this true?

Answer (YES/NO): NO